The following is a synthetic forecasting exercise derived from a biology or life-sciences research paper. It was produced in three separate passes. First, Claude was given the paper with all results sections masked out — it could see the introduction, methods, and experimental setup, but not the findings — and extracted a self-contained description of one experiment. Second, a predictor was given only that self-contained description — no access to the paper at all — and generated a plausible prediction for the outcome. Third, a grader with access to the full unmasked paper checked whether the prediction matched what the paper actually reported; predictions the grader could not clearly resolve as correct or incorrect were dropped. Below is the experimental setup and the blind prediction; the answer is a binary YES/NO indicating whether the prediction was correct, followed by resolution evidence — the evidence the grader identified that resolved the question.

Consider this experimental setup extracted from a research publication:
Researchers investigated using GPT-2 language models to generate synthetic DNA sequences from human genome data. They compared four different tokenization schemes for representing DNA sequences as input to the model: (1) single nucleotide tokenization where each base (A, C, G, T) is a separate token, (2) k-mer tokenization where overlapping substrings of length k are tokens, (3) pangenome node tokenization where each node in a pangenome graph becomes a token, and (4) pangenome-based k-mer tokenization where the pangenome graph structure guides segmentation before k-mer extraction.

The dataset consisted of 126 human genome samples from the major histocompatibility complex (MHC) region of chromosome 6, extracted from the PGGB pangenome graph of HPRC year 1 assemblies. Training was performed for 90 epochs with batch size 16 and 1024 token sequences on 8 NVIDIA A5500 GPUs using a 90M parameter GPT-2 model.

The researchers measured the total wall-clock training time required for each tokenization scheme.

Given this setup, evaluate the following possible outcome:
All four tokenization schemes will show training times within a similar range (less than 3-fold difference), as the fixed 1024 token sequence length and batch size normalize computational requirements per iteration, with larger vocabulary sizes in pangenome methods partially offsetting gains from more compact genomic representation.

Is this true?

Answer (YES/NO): NO